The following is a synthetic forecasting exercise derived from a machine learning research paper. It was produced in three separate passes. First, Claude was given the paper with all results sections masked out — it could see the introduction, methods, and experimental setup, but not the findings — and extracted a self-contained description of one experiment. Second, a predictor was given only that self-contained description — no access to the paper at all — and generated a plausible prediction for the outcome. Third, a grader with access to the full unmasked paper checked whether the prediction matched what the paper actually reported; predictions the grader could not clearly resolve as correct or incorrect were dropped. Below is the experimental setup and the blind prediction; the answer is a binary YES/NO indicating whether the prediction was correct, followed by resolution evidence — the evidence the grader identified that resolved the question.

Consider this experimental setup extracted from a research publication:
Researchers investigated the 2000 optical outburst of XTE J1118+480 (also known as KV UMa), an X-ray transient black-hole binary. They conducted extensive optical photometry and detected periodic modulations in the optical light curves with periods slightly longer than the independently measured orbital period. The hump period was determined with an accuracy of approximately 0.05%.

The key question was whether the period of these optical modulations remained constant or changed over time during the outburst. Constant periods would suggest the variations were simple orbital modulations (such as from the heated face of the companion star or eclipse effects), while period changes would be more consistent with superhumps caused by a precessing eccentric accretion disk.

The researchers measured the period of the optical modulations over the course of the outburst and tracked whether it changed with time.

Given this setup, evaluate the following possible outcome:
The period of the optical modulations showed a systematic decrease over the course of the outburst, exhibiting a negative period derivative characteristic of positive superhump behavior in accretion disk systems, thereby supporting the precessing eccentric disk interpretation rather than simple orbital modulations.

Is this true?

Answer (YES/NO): YES